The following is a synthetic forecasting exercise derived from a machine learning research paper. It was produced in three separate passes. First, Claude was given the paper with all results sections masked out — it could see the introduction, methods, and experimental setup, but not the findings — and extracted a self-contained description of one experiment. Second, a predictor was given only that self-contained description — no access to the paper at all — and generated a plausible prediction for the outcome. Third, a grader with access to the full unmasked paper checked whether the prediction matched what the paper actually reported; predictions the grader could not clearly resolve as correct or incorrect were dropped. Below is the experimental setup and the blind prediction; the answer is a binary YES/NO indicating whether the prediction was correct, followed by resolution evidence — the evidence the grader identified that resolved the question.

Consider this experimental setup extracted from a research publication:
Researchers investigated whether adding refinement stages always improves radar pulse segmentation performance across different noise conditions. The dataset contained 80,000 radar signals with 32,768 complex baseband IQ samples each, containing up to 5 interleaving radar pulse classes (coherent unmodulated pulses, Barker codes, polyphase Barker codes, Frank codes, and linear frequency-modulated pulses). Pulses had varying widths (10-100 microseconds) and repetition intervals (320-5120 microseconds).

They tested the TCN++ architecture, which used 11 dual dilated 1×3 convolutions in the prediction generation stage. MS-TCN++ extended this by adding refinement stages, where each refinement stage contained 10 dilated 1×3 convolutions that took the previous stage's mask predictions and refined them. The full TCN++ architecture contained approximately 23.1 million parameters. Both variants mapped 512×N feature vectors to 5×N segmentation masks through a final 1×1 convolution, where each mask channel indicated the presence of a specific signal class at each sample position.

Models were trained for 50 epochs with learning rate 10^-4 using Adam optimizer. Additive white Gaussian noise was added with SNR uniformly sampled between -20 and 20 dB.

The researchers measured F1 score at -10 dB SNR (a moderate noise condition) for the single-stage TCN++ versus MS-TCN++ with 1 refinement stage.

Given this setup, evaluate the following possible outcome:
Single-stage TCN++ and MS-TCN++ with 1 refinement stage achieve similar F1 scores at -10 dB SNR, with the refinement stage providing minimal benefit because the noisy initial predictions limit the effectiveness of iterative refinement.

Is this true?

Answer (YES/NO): NO